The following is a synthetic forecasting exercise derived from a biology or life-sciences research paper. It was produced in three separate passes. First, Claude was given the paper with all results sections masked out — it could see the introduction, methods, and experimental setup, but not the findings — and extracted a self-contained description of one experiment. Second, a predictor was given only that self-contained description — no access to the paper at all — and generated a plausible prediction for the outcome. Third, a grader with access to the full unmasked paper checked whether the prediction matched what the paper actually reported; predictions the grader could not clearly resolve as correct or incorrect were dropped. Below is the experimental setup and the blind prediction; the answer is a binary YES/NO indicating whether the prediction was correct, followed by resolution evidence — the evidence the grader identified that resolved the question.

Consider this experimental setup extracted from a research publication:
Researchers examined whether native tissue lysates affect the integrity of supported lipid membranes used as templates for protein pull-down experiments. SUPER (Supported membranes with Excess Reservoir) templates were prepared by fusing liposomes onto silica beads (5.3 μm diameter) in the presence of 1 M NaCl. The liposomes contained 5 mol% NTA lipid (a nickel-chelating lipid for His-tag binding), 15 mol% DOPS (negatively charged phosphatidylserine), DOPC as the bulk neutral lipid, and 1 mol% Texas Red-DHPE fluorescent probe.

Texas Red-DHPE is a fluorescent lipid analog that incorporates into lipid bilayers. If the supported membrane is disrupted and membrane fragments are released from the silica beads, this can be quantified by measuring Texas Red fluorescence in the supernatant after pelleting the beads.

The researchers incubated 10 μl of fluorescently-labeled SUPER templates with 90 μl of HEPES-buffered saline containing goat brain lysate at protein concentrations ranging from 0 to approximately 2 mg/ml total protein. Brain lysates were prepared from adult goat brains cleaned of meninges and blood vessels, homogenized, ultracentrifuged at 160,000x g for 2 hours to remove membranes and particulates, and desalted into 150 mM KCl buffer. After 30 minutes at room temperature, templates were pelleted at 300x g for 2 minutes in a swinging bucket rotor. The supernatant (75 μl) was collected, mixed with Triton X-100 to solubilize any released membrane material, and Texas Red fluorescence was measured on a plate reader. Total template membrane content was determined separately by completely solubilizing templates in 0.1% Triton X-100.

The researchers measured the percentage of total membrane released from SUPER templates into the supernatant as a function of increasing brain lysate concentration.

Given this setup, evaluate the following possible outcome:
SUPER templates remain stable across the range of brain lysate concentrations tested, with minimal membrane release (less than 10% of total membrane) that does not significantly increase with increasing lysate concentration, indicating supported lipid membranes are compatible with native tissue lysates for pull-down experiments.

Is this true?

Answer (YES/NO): NO